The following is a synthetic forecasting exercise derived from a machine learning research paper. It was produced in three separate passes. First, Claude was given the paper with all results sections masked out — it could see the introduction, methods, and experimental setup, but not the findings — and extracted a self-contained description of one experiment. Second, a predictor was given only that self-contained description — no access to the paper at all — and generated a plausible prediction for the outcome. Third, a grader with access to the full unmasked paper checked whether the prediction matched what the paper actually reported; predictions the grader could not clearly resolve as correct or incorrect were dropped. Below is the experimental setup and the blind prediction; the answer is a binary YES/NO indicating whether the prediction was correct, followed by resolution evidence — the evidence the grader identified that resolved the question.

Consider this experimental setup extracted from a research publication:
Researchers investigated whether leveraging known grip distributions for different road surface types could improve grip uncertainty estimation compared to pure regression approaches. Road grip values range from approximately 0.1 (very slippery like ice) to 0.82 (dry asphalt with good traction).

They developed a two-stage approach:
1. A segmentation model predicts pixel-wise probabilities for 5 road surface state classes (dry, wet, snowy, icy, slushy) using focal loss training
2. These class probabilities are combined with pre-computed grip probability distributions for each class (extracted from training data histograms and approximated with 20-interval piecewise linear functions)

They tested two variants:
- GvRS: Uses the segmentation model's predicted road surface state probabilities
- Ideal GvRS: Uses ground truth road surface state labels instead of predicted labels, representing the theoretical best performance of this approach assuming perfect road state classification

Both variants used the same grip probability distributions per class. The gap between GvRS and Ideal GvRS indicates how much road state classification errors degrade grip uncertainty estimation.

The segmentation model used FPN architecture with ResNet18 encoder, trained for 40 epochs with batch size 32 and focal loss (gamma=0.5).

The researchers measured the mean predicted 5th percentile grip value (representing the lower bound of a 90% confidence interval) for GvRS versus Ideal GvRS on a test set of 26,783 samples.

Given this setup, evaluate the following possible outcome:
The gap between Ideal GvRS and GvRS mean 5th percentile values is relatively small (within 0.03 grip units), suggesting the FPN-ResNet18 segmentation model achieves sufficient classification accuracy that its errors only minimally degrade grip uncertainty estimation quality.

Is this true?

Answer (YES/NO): YES